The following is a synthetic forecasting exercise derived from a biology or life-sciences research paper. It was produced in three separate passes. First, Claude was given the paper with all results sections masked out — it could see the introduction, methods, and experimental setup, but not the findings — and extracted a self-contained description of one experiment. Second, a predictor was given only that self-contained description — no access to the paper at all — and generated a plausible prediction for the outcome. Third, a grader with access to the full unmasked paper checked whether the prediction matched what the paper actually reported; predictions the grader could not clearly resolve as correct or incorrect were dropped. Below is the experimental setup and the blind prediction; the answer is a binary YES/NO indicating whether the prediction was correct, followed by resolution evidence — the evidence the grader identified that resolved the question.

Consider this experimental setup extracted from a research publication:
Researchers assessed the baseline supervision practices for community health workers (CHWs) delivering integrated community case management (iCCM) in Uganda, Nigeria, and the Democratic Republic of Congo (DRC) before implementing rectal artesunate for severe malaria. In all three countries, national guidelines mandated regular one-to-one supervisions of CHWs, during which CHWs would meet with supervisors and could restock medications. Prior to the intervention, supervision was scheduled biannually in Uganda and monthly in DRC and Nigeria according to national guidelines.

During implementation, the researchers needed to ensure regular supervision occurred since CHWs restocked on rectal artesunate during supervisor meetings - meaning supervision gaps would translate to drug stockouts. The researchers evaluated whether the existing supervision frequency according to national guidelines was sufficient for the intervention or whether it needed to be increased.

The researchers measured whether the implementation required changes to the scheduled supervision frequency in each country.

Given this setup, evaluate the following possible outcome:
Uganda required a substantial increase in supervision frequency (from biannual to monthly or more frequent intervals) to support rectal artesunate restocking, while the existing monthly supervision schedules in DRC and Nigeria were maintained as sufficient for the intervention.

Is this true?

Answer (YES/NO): NO